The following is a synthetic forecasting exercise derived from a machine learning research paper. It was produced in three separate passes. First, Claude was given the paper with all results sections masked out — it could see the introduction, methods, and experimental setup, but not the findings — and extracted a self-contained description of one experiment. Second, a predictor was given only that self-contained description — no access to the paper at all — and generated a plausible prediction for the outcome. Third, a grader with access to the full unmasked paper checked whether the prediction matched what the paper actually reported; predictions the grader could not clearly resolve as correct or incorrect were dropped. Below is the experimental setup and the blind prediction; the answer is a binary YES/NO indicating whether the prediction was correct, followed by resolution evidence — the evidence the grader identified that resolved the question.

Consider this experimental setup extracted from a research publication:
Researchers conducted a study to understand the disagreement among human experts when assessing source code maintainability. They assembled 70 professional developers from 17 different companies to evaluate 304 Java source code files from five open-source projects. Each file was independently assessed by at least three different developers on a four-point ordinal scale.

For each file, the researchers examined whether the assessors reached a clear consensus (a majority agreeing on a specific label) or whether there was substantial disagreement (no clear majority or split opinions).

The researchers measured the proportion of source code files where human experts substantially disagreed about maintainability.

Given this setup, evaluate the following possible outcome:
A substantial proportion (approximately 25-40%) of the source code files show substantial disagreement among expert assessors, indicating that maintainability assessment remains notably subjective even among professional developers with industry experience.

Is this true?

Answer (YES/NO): NO